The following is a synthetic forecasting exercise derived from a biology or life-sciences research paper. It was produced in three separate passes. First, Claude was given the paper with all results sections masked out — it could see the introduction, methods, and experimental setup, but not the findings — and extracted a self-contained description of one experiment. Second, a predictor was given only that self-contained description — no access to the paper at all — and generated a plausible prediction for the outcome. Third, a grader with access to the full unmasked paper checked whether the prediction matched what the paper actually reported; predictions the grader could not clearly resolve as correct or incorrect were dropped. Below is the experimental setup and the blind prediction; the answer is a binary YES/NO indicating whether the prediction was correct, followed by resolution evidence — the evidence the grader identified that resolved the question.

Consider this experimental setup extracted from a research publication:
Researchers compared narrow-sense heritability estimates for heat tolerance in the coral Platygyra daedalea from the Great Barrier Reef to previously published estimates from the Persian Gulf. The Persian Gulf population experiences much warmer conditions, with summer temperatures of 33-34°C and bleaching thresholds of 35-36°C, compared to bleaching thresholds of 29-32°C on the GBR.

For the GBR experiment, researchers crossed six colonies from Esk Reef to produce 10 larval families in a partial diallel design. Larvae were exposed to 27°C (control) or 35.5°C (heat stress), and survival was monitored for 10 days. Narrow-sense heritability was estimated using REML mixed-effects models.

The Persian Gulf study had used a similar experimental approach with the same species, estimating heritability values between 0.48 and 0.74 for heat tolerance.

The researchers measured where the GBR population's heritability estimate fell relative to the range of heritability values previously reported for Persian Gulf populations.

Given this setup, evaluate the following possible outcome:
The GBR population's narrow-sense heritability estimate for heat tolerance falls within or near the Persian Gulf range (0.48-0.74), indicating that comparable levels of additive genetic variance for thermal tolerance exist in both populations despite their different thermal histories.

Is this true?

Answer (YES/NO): NO